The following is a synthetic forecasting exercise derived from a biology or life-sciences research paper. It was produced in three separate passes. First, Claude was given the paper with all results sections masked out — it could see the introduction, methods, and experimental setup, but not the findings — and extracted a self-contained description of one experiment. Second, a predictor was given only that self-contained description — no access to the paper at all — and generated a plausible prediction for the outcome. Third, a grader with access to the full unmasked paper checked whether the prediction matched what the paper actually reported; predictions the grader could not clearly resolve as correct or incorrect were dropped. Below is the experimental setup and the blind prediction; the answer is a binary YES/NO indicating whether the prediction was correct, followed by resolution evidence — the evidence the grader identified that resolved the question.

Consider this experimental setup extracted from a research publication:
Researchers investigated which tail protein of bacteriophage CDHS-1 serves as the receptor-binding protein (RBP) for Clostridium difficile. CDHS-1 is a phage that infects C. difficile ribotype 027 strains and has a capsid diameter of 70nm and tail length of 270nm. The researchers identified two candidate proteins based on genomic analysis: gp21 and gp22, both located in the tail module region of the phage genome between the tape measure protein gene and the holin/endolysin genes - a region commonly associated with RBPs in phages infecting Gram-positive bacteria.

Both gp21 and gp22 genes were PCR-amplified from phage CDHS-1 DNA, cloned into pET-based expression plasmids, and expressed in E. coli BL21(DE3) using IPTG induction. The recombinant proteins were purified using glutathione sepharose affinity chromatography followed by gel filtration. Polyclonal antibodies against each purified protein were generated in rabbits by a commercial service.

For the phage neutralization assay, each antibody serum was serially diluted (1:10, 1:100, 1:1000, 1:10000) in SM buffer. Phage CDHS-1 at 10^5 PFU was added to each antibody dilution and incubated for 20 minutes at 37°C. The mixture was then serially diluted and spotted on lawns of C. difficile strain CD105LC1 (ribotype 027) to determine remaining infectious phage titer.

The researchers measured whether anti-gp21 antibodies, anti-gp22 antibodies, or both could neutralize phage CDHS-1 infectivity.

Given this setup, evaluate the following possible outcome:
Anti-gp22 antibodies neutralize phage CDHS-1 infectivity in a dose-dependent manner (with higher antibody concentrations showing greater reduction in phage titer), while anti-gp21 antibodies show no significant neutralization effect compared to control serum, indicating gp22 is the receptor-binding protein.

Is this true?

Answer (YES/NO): NO